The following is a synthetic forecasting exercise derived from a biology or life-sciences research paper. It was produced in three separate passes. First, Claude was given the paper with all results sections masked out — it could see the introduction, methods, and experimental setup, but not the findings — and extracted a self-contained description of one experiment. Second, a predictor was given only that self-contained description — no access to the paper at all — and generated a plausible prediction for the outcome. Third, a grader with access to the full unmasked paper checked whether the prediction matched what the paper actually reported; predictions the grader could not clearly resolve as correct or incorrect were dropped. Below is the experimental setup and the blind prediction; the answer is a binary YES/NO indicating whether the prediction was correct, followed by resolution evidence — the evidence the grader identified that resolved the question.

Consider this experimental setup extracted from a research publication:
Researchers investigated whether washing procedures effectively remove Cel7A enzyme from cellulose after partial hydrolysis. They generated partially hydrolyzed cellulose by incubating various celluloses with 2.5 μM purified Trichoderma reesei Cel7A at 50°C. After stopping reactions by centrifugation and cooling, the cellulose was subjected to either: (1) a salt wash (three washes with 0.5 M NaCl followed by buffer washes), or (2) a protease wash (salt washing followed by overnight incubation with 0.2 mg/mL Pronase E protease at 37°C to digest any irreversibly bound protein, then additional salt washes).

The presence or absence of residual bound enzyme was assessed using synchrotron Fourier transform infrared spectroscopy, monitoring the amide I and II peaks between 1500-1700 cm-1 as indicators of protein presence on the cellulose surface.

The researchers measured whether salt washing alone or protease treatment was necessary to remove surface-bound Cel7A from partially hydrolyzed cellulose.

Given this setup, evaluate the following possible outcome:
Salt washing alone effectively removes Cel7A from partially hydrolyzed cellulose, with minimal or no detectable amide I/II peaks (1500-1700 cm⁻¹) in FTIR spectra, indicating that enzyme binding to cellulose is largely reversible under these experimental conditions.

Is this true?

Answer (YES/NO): NO